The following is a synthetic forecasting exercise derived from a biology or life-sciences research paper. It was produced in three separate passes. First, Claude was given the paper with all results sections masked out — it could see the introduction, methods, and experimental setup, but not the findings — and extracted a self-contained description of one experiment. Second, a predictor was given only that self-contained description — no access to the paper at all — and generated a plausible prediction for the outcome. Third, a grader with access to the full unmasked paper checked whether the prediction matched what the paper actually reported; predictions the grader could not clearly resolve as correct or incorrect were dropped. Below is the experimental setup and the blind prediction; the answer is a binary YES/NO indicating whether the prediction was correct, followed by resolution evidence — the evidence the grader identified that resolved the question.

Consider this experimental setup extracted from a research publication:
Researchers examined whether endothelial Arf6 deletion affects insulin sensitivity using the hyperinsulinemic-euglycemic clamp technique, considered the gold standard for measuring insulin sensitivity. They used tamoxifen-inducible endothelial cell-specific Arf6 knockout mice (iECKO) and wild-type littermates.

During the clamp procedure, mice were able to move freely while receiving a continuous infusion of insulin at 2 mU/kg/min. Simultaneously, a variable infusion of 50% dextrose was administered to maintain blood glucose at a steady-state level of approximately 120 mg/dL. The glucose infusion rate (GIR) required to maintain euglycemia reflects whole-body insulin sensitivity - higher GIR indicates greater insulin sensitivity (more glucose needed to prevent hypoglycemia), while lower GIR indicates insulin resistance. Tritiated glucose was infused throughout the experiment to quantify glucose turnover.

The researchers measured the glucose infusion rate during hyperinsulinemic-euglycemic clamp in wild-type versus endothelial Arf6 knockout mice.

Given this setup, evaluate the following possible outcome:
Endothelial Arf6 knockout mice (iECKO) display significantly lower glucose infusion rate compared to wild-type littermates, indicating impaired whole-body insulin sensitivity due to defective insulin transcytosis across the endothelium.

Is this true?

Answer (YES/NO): NO